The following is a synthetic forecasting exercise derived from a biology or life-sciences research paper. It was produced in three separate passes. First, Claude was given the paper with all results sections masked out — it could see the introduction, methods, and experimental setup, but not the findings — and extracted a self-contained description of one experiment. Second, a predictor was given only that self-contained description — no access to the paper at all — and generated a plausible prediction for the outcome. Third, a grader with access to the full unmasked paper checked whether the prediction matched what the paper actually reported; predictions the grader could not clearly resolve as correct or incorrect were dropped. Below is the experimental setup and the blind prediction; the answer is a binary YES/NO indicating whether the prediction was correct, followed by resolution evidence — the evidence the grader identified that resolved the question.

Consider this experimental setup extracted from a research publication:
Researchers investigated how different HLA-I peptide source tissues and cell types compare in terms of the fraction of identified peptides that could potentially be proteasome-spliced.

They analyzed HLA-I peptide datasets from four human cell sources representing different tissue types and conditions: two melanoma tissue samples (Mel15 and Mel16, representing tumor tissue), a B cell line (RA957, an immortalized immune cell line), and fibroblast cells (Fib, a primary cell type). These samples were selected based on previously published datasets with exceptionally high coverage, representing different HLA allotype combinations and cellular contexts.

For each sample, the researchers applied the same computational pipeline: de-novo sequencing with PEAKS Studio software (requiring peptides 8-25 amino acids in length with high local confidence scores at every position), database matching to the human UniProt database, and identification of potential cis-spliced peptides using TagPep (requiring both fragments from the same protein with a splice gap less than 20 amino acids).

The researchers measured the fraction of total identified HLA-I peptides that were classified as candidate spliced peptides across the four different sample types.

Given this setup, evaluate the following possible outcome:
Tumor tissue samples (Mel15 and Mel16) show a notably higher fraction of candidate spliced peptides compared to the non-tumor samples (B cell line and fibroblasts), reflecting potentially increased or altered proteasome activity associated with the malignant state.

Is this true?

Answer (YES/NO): NO